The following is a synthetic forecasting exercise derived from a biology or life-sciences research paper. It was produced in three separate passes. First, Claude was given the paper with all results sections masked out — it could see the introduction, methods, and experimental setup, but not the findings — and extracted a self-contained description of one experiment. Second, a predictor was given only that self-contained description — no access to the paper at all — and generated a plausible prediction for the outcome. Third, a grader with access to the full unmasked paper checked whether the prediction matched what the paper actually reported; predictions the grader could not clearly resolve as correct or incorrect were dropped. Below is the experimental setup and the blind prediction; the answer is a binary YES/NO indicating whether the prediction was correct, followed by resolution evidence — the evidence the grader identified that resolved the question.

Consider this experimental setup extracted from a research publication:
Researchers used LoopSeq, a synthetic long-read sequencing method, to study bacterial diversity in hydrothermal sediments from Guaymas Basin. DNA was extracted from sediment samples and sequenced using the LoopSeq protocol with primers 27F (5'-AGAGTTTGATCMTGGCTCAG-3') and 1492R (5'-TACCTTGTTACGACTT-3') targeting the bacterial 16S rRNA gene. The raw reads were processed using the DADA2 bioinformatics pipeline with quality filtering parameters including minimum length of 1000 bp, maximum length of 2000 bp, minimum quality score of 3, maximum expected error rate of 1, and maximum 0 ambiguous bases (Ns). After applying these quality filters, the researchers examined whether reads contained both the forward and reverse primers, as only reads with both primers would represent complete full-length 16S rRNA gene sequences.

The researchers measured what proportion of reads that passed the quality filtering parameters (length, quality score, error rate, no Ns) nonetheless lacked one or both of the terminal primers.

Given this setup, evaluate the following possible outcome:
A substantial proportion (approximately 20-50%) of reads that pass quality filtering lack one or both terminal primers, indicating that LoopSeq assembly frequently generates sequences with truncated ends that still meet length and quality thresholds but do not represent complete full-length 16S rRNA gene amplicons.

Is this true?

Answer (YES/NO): YES